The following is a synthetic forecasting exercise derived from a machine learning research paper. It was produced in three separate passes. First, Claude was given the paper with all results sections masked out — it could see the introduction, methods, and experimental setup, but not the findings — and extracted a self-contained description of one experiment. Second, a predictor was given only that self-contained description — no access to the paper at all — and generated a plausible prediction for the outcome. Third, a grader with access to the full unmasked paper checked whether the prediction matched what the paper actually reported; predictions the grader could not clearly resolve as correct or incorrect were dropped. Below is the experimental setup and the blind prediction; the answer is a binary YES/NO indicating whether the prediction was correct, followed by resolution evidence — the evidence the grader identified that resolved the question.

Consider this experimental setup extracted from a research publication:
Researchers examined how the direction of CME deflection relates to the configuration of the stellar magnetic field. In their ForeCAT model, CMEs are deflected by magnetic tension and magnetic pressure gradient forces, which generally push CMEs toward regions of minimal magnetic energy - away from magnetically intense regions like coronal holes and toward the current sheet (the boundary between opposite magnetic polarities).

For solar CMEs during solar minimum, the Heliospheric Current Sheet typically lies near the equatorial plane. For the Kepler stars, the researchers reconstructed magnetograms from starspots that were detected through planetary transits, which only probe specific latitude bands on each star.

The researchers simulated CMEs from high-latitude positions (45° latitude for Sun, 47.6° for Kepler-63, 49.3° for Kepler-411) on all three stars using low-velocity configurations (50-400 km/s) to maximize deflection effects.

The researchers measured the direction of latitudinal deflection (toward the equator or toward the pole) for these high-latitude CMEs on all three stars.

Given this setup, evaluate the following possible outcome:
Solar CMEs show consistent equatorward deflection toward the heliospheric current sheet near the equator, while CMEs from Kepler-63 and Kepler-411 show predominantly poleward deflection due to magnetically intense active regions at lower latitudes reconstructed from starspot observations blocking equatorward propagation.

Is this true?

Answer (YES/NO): NO